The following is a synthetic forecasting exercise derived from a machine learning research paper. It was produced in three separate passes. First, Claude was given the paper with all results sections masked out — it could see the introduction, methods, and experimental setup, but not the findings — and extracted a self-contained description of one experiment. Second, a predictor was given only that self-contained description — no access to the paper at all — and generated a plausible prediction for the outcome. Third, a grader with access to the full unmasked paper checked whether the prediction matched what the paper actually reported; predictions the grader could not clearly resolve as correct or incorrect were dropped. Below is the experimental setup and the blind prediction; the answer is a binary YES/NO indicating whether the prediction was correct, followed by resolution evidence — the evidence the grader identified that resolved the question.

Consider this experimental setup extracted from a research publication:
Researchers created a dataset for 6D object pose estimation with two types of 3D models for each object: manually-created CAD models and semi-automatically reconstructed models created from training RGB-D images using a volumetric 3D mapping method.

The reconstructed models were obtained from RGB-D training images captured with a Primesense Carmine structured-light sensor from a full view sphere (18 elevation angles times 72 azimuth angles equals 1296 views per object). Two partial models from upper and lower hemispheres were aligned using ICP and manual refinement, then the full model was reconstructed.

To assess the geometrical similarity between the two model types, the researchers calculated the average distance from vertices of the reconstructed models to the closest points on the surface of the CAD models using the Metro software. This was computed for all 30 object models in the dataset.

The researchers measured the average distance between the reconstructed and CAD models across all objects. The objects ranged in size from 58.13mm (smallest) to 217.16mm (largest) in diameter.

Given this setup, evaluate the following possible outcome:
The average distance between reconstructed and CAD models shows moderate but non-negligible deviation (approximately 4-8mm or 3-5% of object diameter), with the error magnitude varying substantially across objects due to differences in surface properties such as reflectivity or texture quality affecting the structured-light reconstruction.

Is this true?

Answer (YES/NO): NO